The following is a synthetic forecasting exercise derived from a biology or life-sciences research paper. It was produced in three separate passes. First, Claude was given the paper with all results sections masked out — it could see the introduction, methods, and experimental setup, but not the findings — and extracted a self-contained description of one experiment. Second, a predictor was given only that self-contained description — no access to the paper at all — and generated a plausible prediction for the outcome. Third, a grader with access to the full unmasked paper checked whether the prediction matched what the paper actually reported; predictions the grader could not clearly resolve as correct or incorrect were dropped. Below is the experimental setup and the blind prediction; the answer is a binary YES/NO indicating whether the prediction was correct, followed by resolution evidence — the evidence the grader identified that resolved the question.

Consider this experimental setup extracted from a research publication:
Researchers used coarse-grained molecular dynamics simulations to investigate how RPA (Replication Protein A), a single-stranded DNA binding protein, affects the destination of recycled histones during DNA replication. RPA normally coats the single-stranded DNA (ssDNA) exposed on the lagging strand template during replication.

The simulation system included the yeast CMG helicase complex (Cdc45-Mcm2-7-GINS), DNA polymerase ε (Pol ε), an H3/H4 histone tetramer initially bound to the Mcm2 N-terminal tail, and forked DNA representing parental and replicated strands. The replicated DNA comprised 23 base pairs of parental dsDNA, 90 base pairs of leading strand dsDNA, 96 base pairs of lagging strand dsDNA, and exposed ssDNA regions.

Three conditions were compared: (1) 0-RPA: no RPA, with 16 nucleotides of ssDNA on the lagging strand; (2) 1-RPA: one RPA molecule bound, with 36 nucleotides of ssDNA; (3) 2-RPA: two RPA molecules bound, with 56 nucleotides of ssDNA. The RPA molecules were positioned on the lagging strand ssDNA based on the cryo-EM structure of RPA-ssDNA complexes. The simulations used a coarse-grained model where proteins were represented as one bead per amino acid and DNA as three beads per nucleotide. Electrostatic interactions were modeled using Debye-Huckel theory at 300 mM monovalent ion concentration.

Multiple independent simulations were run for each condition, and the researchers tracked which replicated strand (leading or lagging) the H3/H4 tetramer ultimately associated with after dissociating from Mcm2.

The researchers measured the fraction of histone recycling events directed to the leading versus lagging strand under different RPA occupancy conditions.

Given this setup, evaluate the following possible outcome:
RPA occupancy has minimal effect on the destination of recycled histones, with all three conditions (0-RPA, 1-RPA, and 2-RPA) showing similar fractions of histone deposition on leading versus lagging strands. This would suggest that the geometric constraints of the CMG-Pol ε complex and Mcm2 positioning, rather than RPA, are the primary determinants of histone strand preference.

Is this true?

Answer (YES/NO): NO